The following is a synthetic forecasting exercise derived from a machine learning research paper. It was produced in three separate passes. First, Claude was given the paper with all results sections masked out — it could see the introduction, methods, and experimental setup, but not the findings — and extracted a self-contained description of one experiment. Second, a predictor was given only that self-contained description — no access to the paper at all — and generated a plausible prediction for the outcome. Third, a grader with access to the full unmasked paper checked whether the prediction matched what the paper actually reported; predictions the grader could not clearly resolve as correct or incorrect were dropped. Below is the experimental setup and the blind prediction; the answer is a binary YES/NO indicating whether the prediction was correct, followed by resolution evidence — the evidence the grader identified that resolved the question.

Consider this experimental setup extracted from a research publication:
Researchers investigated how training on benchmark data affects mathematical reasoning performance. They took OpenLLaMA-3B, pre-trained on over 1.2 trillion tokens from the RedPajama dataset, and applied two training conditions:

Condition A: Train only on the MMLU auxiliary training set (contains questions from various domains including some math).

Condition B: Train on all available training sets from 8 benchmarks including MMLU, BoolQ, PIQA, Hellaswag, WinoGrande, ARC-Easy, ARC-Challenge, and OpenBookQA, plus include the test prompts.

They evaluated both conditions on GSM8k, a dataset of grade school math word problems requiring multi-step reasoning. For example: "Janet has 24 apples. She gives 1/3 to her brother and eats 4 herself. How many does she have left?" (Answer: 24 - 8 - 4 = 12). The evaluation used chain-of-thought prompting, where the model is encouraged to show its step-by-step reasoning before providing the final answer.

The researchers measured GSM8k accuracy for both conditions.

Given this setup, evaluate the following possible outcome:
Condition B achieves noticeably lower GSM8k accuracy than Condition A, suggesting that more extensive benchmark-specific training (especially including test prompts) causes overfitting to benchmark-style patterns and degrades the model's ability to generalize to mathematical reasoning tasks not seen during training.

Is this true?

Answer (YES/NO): NO